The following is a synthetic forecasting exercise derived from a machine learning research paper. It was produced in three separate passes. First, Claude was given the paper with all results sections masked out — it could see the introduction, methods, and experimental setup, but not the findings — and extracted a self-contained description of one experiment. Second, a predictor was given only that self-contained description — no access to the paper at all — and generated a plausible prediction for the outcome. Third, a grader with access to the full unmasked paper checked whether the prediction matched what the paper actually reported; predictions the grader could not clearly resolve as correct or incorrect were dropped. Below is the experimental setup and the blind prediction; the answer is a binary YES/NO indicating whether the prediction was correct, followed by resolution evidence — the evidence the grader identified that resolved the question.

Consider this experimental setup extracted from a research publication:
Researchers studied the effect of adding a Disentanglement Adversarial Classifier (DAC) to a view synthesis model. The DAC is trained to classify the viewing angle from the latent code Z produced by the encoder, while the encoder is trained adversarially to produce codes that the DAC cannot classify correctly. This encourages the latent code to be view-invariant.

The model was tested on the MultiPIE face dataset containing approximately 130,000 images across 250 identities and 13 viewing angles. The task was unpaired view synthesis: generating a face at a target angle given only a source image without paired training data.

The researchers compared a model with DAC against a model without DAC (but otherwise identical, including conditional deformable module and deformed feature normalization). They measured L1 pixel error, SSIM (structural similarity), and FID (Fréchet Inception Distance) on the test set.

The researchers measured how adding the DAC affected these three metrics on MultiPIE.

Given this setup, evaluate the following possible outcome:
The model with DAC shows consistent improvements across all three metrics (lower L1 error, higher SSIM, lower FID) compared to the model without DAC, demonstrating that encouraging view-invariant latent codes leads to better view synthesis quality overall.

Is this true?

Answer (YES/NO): NO